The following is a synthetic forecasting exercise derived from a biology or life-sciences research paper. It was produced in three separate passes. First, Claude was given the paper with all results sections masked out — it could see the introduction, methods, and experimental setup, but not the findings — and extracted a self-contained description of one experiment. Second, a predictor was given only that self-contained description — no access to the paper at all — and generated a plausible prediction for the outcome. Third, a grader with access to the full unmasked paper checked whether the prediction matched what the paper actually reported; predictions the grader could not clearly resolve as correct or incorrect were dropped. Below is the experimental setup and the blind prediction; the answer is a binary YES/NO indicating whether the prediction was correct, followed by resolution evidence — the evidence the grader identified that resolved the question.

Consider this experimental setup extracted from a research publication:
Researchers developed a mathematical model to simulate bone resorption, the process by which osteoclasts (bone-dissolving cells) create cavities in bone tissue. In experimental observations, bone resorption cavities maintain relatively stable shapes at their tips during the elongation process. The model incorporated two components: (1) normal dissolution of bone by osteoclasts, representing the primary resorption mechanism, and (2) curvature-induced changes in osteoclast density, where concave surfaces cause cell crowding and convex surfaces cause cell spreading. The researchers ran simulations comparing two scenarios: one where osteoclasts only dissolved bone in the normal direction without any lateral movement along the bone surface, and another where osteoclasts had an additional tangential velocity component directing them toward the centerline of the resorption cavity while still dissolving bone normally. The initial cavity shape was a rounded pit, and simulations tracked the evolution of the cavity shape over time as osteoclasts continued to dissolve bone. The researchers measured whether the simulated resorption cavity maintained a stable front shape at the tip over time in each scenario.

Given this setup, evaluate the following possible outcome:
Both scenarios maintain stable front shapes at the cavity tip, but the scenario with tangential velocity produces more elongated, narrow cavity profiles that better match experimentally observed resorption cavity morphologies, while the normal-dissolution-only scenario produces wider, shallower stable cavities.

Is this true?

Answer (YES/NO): NO